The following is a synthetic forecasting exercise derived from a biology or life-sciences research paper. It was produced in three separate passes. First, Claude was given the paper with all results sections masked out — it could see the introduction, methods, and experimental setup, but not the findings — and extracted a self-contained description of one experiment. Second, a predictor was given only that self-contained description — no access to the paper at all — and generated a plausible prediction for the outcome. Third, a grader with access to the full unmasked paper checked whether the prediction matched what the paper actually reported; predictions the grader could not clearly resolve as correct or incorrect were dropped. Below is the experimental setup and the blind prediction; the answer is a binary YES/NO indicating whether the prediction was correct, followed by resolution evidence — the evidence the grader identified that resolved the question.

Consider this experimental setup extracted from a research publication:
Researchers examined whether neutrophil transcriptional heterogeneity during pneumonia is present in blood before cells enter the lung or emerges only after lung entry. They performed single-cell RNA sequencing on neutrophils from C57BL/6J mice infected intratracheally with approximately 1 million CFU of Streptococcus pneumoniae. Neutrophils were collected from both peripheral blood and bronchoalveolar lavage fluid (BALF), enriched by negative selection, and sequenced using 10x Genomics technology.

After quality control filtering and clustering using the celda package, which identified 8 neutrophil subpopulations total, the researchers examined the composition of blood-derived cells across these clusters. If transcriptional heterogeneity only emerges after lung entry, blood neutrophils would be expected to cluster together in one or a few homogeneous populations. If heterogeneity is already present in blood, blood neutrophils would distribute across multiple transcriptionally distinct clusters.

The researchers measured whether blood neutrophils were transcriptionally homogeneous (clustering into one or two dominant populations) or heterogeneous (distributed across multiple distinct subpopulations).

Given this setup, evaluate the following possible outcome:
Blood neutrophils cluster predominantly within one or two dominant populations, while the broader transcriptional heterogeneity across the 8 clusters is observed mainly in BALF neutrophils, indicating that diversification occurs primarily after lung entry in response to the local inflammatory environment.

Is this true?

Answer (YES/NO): YES